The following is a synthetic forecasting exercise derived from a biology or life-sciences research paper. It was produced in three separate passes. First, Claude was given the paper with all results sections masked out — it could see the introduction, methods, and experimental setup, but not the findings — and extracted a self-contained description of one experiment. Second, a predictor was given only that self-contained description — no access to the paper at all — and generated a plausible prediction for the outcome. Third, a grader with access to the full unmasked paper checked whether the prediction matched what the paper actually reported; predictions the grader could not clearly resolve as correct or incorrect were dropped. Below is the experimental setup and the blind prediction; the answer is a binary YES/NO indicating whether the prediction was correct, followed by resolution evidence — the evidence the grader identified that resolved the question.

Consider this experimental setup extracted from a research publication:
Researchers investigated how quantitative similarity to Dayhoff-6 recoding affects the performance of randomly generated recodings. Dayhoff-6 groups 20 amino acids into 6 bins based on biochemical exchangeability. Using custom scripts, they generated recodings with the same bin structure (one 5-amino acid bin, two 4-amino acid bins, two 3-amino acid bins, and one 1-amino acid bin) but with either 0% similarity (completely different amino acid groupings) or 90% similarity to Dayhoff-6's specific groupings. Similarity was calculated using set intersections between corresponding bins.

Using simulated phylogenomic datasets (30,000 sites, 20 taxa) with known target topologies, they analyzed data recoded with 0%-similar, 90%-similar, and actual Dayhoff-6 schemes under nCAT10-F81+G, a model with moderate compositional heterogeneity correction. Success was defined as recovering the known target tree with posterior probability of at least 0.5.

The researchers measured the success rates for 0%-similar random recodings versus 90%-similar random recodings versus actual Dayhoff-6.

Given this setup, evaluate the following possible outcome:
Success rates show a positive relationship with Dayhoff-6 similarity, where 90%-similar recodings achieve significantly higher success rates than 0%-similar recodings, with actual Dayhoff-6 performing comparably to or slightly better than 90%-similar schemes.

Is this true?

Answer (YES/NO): NO